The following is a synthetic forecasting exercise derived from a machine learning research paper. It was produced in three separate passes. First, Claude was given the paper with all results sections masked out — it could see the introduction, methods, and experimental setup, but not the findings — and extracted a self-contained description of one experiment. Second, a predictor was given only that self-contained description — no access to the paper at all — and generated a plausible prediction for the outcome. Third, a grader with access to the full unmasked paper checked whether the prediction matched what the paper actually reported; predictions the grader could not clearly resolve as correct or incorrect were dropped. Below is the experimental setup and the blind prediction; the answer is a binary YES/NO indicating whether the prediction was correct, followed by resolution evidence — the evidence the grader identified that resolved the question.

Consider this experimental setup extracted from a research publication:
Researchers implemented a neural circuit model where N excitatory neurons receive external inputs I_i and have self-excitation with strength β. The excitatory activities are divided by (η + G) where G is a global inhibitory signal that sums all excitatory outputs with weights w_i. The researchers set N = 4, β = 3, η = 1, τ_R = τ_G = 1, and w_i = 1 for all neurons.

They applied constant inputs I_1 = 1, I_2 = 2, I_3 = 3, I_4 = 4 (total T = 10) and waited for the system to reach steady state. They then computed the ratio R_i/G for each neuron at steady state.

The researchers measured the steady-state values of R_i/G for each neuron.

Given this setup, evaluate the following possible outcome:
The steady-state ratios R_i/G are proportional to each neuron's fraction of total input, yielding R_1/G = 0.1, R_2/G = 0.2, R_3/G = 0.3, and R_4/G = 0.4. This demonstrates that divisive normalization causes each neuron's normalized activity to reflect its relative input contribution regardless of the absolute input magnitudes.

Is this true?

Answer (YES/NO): YES